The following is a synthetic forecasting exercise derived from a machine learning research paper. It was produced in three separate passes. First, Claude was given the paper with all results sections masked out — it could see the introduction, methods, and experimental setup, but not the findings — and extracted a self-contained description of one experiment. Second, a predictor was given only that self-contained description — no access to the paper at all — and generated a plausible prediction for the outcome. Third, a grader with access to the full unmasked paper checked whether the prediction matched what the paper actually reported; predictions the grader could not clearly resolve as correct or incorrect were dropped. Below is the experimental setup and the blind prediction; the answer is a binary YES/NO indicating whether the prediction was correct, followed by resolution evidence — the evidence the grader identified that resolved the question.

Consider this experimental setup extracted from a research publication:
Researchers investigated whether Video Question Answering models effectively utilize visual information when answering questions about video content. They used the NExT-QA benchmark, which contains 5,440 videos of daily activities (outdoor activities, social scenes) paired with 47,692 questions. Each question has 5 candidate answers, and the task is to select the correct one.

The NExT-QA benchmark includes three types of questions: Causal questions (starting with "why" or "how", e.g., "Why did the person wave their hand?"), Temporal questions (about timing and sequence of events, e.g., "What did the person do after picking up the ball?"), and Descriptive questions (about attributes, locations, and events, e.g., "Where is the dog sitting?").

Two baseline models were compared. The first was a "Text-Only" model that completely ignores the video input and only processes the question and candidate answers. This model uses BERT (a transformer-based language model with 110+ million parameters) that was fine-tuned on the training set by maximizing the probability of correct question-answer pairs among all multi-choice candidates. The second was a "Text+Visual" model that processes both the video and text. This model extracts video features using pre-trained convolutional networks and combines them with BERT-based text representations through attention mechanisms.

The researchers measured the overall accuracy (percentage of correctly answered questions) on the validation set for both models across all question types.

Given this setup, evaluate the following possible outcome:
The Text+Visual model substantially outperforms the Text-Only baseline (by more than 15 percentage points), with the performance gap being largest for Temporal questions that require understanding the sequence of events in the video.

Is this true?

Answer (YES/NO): NO